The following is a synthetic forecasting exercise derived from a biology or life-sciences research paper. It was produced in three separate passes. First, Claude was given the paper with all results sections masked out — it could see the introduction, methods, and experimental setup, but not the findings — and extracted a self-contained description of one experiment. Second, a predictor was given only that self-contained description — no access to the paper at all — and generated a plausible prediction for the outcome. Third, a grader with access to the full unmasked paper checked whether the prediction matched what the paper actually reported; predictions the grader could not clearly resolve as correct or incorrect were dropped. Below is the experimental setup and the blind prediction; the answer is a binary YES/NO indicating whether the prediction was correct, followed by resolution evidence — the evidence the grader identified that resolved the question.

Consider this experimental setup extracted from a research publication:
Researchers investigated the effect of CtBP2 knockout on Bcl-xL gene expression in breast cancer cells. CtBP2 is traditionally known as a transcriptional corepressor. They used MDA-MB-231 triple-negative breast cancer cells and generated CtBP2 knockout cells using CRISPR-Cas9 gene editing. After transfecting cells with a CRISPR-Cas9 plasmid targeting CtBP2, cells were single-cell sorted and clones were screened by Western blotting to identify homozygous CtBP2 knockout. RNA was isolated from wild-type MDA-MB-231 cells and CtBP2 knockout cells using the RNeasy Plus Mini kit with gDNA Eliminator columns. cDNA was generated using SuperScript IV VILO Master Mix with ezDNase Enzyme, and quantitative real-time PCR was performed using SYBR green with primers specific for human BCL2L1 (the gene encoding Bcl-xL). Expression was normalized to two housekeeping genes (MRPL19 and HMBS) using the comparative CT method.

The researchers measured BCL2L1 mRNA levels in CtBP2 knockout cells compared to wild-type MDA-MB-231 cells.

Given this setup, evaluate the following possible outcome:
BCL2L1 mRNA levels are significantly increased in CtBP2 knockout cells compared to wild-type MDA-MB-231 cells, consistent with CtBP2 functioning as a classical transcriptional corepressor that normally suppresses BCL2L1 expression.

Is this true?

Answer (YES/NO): NO